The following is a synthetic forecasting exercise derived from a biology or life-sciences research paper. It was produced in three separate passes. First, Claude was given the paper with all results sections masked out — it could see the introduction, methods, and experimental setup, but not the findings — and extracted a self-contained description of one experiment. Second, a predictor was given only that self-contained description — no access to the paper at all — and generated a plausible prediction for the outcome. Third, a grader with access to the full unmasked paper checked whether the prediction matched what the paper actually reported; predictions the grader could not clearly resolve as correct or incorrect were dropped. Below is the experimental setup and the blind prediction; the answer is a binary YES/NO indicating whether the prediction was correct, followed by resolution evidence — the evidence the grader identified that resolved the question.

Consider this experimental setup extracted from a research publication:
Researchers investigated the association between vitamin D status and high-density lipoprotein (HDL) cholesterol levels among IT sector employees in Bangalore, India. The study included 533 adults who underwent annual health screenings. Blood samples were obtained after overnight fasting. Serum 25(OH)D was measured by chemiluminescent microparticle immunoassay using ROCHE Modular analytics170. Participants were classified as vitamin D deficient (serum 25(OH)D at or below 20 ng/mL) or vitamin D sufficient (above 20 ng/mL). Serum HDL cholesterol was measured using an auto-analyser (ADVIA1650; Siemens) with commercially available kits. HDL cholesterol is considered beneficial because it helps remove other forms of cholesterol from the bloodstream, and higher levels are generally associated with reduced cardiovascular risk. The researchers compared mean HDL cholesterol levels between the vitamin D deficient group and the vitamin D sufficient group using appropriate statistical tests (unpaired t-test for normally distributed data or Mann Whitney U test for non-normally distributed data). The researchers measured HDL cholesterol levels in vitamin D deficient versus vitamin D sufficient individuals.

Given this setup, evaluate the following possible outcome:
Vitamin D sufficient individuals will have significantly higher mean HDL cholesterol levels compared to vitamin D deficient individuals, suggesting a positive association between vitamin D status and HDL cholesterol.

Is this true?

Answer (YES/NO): YES